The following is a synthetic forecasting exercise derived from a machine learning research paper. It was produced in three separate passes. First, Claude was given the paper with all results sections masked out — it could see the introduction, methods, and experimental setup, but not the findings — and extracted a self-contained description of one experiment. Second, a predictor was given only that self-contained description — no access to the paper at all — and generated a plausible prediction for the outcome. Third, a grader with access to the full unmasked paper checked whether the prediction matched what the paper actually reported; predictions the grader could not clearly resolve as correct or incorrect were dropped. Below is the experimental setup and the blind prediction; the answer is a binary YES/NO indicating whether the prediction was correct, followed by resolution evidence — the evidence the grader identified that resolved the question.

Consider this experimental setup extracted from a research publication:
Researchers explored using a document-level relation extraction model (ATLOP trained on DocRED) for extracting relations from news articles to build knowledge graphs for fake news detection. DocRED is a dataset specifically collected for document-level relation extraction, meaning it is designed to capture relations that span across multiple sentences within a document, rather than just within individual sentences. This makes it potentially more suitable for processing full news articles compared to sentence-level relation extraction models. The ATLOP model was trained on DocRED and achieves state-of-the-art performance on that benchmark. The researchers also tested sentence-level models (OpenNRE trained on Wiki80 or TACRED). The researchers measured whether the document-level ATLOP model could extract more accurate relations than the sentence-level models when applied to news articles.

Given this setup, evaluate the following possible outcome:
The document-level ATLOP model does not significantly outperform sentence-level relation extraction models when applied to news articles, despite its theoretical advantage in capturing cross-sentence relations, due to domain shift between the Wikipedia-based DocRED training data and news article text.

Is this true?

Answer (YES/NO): NO